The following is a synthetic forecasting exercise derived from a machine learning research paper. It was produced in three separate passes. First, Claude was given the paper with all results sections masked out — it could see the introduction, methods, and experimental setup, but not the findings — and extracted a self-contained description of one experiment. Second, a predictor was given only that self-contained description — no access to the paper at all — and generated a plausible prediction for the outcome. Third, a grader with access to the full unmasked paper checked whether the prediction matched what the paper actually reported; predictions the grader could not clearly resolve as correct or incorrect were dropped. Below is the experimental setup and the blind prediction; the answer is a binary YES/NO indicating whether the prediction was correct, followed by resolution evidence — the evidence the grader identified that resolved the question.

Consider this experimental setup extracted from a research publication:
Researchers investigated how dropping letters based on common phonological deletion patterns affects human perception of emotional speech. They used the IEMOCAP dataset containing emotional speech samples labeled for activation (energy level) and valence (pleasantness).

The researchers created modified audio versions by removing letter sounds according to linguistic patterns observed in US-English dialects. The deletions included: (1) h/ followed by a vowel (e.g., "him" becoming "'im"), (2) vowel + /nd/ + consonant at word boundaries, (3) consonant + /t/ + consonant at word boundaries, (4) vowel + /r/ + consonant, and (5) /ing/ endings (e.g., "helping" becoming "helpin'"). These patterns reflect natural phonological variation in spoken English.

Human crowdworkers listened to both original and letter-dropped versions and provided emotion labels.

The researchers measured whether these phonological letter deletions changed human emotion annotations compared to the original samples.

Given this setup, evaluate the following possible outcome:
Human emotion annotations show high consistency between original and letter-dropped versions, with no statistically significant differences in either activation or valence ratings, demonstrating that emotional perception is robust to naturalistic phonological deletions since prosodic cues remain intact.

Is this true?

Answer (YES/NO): YES